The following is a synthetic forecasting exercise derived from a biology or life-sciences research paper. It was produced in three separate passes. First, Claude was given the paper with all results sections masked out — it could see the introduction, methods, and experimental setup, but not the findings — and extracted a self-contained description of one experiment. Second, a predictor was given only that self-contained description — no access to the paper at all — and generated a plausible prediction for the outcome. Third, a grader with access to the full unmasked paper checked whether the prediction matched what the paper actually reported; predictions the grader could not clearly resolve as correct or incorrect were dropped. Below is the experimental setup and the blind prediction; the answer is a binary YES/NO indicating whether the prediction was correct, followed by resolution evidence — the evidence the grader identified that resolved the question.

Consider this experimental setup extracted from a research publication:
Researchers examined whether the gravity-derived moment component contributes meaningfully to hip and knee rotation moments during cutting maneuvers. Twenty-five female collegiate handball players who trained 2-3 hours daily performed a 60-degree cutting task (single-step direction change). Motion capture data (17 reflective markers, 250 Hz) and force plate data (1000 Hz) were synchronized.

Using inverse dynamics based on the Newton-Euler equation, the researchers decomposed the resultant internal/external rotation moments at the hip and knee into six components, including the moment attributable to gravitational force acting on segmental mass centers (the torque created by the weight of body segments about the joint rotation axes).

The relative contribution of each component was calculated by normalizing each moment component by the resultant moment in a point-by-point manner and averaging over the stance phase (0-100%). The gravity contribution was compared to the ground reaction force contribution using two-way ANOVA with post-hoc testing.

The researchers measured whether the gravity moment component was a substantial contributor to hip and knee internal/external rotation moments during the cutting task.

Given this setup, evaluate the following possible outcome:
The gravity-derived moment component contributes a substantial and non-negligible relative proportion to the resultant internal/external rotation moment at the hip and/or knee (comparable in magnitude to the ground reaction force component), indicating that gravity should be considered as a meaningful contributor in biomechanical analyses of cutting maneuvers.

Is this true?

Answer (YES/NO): NO